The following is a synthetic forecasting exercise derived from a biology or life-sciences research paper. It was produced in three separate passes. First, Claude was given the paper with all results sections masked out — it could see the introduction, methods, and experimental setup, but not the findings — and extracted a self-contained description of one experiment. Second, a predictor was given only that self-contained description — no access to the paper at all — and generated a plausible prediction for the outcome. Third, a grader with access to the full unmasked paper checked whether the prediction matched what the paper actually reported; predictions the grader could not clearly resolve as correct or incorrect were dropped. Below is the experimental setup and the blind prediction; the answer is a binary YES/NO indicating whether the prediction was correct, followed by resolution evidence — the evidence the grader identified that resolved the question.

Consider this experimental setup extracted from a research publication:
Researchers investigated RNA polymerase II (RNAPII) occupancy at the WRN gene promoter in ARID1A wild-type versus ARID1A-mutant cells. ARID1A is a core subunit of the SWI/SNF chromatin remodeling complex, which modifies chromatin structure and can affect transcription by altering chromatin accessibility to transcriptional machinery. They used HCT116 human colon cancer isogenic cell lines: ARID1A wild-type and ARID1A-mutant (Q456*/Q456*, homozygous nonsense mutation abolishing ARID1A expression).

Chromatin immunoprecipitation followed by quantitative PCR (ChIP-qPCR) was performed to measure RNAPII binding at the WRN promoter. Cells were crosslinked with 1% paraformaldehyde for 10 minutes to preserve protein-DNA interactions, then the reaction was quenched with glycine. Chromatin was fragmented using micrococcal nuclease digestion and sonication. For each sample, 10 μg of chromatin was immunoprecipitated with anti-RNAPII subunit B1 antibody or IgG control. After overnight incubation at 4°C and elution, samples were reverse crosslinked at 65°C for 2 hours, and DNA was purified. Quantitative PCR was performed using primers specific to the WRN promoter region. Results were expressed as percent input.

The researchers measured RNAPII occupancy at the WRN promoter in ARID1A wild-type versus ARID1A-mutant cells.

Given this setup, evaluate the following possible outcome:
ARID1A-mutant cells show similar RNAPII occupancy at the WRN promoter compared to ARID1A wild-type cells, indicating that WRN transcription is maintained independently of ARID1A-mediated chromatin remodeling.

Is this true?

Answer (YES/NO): NO